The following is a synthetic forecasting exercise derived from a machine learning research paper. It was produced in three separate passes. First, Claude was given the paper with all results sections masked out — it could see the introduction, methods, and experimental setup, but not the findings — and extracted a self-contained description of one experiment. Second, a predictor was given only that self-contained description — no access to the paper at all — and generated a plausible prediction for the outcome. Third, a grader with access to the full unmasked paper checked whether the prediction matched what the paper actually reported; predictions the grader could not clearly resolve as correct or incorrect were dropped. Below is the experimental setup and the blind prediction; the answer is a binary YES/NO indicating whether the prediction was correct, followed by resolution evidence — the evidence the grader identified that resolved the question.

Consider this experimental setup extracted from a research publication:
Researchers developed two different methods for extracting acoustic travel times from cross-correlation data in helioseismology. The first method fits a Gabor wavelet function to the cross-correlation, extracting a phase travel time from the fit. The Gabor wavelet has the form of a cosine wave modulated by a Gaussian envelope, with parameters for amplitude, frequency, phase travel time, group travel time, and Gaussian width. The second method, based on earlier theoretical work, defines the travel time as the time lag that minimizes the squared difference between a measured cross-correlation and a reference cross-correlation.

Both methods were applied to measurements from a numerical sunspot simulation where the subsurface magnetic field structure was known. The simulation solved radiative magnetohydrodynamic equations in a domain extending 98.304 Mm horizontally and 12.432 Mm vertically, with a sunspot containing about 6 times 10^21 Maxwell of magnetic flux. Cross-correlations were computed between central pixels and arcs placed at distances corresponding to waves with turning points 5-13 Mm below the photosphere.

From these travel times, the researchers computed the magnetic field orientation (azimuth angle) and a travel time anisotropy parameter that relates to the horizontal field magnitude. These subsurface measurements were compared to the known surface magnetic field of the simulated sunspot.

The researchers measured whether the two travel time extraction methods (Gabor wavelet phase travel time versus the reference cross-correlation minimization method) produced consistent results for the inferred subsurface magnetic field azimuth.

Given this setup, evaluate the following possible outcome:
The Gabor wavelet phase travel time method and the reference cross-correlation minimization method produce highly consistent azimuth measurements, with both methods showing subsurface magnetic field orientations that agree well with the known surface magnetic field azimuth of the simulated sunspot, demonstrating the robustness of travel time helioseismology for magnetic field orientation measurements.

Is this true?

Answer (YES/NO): NO